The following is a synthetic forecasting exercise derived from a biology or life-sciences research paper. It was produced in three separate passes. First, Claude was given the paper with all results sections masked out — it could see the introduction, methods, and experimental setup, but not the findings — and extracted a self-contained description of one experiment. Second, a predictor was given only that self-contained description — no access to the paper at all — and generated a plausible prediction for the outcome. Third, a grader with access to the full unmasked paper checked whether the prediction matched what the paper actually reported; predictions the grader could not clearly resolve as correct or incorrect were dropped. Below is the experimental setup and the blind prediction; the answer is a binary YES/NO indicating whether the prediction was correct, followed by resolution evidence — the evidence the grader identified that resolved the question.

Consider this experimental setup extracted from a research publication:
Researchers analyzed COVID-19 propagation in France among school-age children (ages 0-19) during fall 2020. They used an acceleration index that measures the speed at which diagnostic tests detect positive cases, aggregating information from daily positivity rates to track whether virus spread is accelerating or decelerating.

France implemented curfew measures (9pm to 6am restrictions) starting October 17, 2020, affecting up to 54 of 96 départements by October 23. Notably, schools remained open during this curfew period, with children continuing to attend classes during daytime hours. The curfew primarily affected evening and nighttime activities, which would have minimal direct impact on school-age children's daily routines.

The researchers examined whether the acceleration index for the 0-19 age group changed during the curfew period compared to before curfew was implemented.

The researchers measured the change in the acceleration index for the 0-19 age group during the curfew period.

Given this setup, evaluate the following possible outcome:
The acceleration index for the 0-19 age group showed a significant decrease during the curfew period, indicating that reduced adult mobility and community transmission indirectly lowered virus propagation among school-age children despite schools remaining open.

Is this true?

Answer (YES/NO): NO